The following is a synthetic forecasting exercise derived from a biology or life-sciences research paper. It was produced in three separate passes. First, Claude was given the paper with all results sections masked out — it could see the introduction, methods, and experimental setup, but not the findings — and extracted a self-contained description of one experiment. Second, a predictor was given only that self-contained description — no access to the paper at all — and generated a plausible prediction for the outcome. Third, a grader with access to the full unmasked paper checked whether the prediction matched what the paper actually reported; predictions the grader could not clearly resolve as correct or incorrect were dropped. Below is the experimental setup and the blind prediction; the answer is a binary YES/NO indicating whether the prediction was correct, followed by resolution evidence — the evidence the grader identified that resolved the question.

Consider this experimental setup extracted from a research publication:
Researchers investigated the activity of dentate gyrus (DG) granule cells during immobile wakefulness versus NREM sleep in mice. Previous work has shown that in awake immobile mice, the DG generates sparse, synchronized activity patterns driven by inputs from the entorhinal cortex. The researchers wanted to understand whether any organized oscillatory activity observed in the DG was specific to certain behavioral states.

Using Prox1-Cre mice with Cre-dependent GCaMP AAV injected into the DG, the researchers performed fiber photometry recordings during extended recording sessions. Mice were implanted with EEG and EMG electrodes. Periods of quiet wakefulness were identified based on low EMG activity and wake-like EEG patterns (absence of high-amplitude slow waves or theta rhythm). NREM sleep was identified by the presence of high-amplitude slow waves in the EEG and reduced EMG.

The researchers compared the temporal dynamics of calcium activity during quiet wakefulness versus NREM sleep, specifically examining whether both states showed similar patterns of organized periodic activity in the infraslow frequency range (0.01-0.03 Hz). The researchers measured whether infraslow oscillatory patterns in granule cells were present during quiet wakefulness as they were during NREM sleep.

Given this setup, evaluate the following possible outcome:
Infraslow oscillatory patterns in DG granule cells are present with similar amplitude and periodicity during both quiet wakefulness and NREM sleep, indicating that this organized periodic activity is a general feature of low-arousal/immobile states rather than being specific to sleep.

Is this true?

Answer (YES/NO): NO